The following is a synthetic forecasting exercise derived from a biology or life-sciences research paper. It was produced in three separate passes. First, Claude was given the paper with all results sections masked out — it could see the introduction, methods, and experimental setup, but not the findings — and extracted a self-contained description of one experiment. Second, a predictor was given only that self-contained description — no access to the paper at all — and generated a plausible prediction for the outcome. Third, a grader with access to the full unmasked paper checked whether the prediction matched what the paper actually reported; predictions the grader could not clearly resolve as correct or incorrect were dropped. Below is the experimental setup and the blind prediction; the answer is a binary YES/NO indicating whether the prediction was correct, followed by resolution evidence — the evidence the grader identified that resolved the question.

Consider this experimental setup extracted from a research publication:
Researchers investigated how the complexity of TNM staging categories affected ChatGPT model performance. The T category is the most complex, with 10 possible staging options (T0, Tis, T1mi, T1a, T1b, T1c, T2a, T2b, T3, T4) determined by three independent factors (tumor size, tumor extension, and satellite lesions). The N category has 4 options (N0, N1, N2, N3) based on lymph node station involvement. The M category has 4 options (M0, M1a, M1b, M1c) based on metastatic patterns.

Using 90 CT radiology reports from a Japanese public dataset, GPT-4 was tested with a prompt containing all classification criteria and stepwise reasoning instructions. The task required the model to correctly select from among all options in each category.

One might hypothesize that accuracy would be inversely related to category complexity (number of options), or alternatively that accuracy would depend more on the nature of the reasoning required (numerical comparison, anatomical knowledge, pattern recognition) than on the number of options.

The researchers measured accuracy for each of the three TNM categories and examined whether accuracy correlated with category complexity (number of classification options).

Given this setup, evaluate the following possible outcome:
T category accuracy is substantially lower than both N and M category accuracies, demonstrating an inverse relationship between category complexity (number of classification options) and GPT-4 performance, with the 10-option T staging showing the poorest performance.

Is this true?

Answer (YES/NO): NO